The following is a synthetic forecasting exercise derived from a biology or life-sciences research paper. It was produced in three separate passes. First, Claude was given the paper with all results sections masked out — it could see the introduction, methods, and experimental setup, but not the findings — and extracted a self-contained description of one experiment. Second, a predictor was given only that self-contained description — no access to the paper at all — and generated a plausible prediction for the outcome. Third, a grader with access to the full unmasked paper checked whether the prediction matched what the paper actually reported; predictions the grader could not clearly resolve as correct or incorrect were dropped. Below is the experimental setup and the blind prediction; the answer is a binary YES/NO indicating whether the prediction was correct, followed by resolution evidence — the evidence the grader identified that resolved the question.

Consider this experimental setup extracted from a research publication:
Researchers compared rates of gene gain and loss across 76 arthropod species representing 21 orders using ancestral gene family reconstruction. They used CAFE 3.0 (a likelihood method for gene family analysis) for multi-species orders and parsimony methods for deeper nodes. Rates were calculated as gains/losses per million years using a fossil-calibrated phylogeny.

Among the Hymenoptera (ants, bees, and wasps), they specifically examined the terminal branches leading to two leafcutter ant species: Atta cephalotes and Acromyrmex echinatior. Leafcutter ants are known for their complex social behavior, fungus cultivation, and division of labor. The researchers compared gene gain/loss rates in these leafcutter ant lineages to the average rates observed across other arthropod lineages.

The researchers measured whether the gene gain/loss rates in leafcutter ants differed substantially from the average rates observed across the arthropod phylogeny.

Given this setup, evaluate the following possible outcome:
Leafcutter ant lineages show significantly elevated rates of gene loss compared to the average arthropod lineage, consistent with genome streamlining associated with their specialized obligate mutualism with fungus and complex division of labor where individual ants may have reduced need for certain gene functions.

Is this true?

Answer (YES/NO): NO